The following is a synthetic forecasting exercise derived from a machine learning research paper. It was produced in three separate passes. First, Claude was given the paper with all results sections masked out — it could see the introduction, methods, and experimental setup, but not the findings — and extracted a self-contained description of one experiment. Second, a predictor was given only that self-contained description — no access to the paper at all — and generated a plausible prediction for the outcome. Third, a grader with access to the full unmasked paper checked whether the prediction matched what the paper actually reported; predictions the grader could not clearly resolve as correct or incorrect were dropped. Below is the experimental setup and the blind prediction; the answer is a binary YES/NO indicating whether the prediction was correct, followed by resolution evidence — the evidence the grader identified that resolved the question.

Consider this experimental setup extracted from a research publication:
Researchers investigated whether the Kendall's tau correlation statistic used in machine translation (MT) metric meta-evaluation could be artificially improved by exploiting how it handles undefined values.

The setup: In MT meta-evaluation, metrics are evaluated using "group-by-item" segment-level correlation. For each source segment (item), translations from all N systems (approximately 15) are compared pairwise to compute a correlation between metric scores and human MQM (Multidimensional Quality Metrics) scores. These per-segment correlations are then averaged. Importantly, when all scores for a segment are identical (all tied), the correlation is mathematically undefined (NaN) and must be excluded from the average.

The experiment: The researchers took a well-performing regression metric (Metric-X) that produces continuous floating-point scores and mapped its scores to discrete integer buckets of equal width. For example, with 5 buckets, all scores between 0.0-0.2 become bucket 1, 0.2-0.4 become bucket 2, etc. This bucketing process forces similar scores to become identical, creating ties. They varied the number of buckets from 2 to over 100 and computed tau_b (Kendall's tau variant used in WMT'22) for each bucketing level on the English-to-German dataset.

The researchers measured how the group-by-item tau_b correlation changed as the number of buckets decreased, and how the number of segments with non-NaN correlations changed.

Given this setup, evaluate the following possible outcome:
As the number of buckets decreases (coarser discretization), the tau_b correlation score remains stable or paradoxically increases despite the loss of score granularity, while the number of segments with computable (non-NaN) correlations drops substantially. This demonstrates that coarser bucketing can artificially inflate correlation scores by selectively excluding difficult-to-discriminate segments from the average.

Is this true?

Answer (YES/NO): YES